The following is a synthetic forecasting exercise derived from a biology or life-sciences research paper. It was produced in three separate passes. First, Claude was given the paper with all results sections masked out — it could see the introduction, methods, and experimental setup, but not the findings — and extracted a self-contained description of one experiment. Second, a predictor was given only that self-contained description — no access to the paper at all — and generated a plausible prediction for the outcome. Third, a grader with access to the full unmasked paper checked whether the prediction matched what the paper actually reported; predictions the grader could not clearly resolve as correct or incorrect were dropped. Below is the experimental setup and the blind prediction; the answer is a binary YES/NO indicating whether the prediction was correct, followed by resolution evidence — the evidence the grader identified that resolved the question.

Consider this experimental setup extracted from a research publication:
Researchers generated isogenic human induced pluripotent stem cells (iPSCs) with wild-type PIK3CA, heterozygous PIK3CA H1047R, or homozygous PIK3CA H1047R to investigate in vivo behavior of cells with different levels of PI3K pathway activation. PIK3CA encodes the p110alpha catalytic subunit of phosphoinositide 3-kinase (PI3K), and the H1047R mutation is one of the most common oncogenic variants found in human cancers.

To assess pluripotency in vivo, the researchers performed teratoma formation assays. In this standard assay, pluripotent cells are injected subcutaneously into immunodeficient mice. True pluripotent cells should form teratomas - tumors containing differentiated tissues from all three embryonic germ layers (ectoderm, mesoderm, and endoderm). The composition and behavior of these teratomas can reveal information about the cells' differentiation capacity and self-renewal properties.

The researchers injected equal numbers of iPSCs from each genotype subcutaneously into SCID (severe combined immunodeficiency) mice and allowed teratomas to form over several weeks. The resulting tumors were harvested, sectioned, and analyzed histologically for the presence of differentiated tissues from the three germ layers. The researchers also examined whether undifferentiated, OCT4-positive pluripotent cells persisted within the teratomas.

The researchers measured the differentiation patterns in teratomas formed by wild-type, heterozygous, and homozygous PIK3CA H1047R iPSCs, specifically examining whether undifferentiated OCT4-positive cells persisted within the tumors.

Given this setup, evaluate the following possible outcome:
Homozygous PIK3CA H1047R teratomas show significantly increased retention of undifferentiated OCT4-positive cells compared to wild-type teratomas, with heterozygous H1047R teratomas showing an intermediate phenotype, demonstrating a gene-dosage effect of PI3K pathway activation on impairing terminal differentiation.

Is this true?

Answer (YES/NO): NO